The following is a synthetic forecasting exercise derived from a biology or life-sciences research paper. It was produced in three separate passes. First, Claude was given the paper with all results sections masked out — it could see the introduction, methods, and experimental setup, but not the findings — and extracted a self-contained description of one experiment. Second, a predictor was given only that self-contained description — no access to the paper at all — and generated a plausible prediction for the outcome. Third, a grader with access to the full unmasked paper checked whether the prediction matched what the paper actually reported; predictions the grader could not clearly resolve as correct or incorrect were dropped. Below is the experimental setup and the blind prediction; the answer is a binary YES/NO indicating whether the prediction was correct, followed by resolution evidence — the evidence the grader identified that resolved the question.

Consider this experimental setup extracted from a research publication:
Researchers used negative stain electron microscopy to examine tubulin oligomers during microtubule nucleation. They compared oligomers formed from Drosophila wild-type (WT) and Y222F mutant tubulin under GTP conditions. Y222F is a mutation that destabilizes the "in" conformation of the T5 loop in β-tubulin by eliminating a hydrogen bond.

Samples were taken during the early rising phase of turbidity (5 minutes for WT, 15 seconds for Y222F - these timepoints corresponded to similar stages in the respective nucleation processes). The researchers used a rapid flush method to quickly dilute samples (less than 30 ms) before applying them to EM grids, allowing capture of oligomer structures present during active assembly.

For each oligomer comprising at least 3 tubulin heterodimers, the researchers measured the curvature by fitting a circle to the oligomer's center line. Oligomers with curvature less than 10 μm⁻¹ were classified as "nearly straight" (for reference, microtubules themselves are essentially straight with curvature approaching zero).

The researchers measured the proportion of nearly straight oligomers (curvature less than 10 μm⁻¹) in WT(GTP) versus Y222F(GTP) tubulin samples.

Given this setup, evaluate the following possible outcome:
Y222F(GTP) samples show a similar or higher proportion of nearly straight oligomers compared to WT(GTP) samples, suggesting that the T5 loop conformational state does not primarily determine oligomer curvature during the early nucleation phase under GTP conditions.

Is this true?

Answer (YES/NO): NO